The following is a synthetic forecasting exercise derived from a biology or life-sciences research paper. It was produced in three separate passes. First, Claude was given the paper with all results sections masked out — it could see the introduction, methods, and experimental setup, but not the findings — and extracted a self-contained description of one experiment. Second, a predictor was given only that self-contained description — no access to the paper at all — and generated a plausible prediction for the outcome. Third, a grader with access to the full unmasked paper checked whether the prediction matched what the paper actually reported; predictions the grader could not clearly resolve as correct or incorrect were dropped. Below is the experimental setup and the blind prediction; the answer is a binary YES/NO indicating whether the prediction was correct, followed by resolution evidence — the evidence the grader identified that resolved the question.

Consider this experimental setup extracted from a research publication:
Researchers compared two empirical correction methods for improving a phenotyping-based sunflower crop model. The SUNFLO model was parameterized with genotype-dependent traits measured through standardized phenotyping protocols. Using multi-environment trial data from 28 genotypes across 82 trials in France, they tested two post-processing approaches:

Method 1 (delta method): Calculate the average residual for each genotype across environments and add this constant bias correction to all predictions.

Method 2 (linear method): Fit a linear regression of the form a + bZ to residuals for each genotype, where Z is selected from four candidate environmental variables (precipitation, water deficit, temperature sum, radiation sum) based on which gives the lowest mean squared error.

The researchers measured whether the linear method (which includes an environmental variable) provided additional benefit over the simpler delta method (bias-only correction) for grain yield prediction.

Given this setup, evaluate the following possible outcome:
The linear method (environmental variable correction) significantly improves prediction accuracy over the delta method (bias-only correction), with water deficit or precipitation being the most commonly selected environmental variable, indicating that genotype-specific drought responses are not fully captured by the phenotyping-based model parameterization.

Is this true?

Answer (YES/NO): NO